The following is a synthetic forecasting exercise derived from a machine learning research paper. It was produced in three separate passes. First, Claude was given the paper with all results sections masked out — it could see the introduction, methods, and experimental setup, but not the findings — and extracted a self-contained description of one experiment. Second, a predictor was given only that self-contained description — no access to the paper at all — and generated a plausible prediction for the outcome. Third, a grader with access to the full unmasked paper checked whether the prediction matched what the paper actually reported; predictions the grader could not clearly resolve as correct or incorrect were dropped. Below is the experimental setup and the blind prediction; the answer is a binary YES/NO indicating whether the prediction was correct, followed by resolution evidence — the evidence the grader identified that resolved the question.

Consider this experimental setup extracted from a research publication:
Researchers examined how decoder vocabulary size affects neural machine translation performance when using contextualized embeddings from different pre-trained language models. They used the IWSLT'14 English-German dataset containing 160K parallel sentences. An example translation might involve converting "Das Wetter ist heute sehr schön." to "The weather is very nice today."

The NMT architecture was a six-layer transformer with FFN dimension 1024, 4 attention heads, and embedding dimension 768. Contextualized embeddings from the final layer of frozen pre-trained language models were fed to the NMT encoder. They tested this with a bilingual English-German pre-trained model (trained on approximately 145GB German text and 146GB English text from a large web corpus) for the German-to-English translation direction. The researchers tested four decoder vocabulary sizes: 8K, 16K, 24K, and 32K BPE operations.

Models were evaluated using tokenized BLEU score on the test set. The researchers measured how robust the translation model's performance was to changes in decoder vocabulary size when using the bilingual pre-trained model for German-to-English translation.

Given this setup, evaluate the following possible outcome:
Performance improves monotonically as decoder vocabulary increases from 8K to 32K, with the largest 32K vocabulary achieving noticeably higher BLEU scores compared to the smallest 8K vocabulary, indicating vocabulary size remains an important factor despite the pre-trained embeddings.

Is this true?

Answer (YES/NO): NO